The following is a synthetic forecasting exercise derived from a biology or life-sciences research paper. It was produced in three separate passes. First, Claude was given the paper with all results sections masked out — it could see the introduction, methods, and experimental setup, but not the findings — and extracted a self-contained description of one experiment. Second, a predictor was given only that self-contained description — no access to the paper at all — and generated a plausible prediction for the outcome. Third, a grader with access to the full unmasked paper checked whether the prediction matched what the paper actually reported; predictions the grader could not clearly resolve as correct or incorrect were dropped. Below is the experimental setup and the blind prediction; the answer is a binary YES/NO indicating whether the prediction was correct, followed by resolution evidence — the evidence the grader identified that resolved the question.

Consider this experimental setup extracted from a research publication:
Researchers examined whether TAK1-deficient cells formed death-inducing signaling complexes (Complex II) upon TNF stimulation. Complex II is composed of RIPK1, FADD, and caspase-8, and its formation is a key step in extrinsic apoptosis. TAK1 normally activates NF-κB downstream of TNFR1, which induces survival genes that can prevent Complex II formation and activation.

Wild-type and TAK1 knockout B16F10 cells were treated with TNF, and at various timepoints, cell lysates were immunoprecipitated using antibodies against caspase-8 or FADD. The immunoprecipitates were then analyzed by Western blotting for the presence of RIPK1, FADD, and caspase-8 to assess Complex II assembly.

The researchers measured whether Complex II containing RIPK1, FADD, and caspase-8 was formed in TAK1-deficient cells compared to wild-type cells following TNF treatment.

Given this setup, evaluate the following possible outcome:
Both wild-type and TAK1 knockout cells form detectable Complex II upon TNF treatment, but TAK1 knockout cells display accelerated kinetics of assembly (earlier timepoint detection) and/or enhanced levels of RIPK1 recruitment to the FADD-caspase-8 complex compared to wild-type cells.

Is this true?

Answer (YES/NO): NO